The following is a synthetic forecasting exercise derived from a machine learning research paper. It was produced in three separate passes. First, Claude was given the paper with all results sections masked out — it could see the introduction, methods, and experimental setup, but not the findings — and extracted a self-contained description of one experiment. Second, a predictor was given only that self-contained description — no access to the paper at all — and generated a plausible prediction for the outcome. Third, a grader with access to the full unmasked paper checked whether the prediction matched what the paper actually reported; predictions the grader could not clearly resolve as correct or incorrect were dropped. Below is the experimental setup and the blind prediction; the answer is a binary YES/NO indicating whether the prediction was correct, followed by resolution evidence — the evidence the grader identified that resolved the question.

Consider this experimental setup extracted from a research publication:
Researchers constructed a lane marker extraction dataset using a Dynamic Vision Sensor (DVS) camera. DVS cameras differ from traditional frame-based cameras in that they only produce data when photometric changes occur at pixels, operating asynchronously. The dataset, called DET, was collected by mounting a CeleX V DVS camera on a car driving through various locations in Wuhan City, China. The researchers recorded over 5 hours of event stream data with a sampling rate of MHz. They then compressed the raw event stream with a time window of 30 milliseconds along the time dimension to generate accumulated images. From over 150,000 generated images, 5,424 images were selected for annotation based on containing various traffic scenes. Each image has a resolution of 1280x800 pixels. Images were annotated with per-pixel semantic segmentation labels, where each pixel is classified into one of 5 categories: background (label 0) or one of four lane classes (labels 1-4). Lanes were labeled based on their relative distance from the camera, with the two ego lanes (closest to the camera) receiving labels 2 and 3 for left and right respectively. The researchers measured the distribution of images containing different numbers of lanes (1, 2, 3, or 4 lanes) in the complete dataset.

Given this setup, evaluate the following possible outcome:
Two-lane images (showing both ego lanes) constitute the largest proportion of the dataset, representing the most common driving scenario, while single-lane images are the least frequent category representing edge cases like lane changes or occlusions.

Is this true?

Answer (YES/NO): NO